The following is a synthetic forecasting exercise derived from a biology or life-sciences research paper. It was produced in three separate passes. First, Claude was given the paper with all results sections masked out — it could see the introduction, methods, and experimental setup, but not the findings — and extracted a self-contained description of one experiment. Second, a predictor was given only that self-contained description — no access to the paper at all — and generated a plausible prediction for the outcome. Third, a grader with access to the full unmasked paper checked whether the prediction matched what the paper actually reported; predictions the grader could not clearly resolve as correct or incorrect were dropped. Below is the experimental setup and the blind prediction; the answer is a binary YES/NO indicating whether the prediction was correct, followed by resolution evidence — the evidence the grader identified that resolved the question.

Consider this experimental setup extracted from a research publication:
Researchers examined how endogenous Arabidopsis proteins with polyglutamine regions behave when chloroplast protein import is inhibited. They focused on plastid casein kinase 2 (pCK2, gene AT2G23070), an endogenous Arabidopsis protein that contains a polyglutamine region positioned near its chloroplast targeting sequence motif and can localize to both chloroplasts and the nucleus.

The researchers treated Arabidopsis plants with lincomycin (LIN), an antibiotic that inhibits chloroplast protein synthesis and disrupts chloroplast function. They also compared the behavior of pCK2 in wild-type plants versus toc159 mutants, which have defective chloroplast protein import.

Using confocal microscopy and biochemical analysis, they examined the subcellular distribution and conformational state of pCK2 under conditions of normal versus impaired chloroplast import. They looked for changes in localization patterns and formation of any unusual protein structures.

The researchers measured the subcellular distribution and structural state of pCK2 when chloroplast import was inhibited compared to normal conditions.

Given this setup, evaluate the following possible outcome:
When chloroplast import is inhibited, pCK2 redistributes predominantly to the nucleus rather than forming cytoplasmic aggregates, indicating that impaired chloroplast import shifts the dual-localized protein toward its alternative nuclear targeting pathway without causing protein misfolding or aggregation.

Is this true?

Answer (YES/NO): NO